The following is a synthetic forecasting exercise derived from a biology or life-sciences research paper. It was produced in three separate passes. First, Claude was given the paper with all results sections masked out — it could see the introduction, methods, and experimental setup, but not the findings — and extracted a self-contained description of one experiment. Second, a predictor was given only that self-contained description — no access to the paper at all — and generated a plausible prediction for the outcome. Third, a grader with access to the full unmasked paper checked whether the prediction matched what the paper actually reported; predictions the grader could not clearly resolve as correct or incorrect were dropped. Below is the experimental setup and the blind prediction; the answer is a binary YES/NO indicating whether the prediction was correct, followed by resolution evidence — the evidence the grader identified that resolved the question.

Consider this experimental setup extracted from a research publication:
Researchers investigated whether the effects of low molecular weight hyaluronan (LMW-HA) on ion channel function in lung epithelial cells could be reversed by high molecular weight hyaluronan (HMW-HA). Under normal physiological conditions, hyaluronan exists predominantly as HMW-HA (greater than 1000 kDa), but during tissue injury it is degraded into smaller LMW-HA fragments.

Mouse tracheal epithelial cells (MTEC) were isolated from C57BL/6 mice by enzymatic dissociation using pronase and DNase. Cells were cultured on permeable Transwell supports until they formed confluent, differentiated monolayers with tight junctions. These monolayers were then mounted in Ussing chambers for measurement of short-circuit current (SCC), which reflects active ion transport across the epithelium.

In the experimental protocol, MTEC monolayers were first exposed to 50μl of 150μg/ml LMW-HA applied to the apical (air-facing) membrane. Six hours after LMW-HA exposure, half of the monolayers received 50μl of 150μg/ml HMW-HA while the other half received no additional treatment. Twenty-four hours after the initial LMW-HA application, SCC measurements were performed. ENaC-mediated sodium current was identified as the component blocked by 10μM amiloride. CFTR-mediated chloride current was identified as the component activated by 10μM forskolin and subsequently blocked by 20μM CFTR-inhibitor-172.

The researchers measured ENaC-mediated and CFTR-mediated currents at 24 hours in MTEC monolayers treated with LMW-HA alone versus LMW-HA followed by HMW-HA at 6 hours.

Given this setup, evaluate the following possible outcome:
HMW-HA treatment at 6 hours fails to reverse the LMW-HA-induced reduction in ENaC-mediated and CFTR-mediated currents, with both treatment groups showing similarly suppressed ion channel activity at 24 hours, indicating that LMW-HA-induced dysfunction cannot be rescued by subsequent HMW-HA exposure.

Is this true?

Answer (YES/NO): NO